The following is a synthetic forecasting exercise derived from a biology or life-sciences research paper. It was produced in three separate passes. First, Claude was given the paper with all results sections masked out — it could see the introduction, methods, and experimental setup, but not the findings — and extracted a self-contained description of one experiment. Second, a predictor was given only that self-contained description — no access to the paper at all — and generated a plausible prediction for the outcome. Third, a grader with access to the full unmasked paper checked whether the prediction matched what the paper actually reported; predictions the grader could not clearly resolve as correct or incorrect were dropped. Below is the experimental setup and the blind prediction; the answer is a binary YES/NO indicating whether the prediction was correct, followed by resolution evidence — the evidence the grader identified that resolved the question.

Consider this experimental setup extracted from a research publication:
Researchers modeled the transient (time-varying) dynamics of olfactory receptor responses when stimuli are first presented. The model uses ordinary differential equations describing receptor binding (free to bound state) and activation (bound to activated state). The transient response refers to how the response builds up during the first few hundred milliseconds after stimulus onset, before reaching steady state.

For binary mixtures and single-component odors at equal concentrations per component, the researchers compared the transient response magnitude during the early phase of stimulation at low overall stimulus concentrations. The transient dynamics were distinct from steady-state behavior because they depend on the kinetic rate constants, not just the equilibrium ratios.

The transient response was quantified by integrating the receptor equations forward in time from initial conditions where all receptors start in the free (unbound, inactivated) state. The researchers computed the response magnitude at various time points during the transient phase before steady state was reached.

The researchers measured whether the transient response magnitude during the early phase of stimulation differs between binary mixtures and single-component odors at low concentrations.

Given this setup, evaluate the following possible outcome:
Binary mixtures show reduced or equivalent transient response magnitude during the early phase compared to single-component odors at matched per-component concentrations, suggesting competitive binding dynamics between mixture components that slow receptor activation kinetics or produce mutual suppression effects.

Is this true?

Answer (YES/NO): NO